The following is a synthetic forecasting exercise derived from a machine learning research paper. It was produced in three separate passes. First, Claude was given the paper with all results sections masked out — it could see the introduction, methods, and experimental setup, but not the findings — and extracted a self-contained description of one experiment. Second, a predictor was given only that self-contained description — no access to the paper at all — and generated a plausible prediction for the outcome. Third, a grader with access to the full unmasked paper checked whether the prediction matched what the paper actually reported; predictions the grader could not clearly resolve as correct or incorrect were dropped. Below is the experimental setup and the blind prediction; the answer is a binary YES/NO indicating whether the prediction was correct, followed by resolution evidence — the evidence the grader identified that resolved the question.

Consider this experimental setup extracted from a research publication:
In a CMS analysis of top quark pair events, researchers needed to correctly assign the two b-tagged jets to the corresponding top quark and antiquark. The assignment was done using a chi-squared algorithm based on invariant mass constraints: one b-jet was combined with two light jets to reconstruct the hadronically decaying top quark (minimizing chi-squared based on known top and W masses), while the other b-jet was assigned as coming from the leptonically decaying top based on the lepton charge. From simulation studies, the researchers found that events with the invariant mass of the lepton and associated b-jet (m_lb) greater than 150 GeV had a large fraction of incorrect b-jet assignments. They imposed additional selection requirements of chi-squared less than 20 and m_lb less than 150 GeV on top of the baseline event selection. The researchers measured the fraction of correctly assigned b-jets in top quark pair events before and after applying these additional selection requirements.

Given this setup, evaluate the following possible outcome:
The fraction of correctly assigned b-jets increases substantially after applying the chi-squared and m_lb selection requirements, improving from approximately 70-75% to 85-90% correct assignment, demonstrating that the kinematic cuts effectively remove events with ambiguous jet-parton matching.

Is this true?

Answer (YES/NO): NO